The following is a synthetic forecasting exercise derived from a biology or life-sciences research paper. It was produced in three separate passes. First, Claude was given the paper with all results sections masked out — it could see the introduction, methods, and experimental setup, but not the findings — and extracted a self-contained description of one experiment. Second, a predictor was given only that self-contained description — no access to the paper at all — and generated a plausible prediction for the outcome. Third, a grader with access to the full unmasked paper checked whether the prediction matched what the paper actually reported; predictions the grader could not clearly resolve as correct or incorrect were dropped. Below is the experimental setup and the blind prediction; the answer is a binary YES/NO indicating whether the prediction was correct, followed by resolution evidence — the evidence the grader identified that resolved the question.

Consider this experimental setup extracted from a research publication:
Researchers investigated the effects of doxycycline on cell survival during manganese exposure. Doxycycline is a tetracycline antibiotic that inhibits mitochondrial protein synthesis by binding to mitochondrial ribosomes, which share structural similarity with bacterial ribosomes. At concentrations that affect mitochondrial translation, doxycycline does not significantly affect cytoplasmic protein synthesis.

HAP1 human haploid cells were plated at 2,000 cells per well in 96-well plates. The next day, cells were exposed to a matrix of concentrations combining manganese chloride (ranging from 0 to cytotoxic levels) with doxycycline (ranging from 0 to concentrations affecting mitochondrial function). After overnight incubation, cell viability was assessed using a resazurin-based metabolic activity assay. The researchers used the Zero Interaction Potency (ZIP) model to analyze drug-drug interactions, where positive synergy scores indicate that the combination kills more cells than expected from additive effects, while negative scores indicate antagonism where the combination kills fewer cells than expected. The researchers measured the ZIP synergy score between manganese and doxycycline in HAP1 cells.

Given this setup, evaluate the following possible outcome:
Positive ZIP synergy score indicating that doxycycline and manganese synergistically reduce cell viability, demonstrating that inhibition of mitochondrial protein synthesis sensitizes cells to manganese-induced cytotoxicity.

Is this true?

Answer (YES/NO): NO